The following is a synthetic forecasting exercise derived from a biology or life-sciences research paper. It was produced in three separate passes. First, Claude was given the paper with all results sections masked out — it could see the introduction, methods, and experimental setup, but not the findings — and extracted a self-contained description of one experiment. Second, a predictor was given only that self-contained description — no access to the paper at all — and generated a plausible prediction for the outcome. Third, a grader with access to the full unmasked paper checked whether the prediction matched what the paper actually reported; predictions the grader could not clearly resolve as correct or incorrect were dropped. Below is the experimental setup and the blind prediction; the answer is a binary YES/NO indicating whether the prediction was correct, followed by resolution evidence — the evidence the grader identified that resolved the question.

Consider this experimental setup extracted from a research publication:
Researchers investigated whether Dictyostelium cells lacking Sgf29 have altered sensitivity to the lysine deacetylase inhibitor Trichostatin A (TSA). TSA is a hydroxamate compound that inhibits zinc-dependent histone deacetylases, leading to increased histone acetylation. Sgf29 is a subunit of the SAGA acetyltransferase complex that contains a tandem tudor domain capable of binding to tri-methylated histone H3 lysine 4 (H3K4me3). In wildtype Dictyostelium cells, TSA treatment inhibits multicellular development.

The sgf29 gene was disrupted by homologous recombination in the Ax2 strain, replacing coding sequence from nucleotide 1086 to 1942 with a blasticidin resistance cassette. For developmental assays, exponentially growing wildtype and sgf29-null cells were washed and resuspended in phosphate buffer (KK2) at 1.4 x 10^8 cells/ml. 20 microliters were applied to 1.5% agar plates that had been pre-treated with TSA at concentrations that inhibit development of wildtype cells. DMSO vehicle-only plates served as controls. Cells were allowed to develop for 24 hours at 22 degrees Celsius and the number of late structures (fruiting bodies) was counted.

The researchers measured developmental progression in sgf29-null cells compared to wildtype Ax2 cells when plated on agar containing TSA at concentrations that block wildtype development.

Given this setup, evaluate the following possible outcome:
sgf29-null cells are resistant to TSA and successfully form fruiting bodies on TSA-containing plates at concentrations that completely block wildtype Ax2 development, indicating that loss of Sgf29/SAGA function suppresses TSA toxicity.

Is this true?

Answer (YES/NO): YES